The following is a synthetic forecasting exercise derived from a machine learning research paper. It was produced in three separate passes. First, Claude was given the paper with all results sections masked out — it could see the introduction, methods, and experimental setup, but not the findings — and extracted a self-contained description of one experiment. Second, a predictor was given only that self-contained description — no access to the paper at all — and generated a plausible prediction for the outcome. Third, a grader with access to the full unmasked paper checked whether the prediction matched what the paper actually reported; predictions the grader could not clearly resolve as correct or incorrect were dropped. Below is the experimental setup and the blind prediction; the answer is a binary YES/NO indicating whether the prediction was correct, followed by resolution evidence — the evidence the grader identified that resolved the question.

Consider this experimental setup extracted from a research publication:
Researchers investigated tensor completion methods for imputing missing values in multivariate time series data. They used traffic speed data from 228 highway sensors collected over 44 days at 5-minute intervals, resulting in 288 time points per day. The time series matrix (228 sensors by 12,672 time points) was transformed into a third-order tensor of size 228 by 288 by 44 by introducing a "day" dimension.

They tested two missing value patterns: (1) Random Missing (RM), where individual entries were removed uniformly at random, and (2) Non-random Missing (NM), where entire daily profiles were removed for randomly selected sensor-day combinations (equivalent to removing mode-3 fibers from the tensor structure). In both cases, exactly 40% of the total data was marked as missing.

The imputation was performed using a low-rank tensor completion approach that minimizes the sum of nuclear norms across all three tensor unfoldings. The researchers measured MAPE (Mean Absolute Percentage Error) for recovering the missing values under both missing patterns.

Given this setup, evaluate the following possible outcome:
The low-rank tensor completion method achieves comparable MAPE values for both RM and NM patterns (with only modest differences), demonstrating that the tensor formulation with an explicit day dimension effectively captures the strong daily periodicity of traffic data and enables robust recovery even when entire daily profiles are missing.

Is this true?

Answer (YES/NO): NO